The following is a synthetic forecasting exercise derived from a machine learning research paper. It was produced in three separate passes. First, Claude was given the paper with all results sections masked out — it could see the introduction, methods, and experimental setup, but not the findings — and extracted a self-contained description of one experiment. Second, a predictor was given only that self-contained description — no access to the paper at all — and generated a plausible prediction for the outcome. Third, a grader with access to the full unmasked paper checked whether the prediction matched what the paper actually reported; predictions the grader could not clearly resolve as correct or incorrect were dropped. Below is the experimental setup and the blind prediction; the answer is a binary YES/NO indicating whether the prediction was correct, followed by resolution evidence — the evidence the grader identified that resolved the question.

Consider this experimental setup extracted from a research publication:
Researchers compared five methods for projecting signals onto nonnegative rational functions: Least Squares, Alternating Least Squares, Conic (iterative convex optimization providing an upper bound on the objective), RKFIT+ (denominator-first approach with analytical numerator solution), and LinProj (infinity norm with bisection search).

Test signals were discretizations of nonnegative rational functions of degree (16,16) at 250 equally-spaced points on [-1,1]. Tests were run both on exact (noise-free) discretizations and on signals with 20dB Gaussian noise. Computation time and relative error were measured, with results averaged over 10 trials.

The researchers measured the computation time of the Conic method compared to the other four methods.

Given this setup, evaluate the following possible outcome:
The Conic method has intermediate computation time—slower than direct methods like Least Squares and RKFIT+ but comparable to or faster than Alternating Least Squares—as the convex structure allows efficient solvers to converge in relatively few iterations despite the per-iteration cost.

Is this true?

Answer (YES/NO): NO